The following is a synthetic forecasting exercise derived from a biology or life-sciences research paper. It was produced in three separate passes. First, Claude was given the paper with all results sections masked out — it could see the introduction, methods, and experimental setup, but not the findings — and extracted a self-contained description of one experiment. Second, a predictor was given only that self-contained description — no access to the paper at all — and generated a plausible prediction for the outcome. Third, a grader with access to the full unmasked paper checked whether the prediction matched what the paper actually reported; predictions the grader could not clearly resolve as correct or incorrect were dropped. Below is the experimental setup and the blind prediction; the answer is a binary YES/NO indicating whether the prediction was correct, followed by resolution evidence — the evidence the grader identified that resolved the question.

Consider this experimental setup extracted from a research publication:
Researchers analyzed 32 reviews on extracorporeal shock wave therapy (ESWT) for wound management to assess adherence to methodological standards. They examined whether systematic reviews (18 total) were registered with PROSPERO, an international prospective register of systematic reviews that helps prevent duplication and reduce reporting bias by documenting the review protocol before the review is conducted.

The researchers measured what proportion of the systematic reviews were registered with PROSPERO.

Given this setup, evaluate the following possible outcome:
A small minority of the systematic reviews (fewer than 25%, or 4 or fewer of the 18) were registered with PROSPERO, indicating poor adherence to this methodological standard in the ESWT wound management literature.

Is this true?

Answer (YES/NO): YES